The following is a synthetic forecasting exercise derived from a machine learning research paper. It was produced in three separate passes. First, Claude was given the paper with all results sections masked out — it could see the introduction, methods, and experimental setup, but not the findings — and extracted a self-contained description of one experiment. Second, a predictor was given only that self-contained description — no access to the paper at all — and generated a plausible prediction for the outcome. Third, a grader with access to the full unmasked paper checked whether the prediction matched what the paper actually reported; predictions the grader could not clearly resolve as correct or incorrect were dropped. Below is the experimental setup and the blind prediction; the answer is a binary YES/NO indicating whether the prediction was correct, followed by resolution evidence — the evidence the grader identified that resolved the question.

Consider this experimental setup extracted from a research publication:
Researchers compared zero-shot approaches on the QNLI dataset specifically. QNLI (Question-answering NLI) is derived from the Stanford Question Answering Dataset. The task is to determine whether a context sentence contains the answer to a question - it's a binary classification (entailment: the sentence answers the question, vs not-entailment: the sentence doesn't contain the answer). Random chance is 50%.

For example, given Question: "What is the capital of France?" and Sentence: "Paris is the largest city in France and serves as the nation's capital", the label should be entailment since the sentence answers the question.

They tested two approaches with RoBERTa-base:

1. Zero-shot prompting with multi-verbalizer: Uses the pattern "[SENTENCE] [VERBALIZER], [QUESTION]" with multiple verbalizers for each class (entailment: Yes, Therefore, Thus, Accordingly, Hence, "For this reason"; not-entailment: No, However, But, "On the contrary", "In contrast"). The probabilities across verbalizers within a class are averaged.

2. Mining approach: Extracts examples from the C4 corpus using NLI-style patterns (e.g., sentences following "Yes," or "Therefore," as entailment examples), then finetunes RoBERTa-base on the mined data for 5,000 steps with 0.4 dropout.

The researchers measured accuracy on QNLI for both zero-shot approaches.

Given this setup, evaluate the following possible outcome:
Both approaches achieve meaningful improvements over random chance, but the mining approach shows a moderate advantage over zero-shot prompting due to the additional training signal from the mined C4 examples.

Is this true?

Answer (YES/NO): NO